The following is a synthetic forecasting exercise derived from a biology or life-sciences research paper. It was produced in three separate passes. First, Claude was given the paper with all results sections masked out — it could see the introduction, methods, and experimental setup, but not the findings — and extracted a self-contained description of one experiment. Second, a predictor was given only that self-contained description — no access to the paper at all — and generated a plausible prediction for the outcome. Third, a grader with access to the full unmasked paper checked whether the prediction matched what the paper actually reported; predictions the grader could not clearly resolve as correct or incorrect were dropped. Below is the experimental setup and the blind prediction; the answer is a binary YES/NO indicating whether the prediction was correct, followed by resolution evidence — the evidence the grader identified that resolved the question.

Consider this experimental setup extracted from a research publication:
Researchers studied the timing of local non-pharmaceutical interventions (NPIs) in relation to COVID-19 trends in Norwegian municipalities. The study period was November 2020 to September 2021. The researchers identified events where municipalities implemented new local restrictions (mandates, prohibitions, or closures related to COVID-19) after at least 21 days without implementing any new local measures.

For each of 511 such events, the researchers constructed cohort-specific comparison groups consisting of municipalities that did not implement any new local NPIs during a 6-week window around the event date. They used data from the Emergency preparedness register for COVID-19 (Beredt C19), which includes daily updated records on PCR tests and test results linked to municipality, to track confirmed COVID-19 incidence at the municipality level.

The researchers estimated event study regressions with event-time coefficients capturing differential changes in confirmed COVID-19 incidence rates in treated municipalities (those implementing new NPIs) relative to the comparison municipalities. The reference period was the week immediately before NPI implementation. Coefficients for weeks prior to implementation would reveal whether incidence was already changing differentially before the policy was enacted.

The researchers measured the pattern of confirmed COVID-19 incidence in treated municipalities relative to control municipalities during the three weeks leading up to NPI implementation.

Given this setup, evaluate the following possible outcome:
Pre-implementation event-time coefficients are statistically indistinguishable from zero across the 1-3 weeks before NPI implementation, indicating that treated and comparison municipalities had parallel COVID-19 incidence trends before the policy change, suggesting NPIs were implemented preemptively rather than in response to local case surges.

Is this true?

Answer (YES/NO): NO